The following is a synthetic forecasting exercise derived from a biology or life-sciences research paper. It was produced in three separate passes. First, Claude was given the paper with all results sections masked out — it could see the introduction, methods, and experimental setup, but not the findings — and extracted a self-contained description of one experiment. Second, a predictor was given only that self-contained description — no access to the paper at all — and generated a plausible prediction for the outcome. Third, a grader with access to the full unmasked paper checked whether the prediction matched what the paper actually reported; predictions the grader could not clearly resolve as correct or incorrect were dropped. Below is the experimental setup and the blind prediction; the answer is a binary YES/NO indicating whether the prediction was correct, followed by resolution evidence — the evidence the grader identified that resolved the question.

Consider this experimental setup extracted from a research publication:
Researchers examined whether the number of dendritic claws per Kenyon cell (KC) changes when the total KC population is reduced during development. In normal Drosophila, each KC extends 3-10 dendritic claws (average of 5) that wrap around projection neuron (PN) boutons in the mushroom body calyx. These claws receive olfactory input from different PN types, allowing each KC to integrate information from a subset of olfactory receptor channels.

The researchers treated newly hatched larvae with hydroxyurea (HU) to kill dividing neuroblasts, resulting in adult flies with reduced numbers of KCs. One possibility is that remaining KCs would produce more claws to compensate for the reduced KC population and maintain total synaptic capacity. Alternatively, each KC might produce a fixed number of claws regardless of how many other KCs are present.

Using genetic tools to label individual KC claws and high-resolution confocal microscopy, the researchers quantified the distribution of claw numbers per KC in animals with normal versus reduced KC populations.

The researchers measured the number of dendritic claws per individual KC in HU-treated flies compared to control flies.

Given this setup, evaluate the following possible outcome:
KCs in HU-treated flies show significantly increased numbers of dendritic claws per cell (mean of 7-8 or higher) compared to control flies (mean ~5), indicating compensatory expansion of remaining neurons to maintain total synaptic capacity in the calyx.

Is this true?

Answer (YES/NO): NO